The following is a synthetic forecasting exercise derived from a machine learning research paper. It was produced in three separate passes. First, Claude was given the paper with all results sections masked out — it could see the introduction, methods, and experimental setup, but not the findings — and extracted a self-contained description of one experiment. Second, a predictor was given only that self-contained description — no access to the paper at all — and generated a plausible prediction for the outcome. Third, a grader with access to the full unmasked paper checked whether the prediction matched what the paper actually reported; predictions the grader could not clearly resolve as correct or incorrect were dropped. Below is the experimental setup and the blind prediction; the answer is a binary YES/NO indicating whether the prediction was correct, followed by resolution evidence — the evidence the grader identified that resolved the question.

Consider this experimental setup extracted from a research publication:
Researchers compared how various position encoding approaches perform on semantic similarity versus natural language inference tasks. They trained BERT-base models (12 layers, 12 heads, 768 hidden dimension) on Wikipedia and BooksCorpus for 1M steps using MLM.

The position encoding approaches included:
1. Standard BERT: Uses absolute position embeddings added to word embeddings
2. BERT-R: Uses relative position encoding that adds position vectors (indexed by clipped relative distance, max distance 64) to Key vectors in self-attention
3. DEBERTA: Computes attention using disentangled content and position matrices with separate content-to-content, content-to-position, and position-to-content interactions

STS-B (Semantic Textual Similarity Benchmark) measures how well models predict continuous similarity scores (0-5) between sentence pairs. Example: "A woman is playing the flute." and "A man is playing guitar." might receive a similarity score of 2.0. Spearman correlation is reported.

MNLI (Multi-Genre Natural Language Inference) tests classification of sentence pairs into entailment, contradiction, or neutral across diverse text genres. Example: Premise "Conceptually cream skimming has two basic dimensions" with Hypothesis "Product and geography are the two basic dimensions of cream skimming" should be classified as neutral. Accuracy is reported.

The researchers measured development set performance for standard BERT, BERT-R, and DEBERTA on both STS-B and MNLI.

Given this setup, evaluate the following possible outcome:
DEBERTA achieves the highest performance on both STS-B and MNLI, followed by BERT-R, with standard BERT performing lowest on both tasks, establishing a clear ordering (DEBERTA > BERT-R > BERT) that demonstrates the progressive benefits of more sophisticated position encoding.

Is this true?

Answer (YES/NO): NO